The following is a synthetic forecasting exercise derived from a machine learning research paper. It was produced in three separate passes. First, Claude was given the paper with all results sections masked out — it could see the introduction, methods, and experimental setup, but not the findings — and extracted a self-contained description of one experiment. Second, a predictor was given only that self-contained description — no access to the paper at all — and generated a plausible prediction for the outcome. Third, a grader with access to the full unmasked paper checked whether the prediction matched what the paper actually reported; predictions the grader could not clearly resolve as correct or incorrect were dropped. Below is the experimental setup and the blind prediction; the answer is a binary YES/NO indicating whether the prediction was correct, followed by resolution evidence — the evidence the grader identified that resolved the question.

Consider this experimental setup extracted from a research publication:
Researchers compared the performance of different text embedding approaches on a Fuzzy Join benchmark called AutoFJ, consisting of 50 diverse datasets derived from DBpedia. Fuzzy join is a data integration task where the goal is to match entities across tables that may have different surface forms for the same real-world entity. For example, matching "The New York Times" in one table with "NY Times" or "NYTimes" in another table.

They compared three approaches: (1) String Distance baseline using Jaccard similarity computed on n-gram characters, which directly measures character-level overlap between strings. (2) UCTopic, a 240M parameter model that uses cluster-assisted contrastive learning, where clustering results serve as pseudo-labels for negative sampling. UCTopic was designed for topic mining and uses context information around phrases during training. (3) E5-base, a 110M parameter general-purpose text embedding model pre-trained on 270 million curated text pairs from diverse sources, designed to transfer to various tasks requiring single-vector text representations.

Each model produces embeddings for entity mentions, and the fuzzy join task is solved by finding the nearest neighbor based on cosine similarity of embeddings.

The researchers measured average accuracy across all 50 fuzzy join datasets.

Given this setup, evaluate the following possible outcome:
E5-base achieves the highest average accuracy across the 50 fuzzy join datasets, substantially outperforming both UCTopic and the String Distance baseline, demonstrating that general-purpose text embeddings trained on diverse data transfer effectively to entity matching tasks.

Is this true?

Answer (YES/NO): YES